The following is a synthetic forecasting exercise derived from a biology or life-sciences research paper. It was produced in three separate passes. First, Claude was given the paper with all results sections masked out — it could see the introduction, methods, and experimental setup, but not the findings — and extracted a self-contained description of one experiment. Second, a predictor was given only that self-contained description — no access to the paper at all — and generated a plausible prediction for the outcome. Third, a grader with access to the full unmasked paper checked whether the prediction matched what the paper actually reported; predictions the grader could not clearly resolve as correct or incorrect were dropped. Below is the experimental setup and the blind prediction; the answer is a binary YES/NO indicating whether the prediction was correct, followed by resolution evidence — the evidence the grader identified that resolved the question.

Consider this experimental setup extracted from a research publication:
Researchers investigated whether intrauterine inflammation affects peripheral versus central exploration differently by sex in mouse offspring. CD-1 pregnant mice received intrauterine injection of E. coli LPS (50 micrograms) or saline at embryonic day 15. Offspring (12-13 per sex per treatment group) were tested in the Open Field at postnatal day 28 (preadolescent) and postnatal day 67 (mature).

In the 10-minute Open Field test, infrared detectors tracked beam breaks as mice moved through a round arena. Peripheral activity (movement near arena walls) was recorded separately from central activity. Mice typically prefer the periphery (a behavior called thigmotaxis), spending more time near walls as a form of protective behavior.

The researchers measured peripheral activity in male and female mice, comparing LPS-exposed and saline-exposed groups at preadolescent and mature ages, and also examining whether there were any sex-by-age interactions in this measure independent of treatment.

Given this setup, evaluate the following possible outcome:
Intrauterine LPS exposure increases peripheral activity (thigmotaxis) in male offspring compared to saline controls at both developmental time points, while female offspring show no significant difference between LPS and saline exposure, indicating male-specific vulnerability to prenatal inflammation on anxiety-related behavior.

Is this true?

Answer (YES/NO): NO